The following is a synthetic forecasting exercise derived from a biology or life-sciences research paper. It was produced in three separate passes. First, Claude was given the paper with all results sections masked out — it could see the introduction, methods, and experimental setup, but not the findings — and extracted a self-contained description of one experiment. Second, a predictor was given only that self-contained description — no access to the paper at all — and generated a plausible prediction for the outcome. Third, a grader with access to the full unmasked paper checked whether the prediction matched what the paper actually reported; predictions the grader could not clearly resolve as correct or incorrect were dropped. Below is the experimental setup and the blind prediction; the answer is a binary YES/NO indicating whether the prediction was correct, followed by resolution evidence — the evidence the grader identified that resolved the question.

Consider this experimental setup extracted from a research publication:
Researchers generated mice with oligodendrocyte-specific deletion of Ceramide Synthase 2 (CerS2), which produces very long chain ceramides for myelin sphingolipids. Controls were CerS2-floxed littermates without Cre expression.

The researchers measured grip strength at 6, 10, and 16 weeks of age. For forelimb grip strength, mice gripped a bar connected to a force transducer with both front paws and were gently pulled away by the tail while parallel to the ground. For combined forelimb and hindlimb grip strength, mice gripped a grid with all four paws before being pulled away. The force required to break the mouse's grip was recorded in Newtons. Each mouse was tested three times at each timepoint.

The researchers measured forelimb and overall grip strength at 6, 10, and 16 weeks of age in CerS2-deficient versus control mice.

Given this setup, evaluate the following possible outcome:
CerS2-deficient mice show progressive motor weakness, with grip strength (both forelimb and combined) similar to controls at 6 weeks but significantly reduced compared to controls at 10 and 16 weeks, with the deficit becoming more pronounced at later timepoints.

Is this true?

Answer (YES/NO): NO